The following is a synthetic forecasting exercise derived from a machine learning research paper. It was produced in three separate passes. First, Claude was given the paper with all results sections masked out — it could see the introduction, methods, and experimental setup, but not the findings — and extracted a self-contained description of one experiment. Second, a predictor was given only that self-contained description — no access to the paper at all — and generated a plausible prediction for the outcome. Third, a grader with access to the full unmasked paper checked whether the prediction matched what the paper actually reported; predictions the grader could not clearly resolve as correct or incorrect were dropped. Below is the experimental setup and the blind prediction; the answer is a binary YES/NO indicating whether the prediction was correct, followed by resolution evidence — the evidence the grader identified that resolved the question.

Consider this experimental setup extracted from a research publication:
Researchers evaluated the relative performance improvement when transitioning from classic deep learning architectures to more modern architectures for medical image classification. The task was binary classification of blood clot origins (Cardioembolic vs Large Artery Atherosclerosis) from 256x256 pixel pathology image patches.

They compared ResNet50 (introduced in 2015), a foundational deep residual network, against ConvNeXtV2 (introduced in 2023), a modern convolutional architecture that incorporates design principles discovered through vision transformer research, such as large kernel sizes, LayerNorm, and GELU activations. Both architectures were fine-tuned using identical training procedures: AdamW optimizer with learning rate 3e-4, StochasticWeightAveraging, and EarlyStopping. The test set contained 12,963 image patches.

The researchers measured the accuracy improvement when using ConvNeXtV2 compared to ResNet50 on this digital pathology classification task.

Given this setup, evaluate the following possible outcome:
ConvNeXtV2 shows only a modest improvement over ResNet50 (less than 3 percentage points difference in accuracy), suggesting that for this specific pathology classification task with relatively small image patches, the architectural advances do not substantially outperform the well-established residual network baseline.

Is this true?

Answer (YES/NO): NO